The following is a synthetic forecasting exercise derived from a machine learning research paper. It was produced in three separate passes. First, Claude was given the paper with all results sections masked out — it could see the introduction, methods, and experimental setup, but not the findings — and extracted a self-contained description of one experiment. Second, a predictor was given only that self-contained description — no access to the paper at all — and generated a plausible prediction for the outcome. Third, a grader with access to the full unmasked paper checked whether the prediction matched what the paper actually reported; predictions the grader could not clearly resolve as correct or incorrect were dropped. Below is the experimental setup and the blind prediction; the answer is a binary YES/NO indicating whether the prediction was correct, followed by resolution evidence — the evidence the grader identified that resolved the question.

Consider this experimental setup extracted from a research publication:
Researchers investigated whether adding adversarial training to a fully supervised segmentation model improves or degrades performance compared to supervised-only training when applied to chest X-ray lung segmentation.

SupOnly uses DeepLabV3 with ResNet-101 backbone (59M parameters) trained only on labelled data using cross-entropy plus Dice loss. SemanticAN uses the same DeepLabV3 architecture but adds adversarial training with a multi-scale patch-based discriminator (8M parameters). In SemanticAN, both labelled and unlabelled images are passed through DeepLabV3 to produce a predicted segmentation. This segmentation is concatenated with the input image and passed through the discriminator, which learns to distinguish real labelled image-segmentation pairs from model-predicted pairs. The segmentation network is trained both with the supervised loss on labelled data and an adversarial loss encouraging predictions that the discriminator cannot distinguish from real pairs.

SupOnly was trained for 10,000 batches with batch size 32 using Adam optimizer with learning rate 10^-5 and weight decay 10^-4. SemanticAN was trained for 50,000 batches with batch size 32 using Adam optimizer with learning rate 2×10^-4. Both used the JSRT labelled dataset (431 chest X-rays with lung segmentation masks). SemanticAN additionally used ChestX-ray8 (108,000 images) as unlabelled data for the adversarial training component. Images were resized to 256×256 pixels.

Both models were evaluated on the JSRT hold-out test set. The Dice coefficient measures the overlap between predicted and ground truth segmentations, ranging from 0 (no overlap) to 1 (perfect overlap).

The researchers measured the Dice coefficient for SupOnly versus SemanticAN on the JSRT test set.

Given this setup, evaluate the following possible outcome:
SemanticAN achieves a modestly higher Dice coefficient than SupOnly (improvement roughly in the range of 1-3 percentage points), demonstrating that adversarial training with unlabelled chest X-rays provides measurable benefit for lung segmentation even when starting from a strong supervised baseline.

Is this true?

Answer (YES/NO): NO